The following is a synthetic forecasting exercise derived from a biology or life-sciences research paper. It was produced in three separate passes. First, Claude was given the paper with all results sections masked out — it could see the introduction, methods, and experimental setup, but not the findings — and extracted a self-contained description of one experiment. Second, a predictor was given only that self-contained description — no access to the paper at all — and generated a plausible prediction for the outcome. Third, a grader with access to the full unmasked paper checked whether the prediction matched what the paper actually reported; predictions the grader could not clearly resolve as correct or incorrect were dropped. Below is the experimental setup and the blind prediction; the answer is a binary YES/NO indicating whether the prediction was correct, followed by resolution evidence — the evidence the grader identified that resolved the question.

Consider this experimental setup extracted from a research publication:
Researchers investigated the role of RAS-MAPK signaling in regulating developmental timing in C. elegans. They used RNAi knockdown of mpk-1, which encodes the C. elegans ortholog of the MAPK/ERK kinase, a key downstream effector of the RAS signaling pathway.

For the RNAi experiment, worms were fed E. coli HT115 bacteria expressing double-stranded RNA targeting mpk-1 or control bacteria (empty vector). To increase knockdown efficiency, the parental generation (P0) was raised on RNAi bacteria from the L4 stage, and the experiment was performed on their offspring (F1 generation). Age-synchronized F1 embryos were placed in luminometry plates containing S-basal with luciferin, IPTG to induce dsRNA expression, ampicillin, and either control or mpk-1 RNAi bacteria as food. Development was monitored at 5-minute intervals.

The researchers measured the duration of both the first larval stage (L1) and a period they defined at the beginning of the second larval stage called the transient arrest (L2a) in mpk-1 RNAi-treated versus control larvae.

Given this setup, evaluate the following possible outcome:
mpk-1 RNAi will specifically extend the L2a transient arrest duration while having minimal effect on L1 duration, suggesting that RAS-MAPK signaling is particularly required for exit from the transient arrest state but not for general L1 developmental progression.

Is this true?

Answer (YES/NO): NO